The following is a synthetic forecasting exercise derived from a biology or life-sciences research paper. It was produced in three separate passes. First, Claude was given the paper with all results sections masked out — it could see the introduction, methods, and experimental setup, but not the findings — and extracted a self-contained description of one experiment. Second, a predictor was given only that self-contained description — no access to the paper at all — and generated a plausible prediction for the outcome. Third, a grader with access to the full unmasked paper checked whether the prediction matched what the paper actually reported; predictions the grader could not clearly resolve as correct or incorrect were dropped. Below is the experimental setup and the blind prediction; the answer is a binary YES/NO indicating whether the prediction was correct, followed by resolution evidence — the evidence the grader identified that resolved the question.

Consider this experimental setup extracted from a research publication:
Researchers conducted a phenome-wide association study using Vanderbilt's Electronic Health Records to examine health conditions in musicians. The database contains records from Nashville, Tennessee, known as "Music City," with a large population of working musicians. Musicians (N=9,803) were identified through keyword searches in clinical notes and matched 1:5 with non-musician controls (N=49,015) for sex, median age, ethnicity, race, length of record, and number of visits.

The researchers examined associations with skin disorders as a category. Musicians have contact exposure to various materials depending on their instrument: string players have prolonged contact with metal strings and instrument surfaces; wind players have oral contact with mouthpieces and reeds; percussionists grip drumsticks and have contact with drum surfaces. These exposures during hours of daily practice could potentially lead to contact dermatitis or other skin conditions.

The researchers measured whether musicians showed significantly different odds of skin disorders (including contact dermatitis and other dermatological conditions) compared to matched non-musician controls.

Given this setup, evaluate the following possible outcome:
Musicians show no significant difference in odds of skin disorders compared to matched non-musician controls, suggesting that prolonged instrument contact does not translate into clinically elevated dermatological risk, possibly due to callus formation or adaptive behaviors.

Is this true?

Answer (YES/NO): NO